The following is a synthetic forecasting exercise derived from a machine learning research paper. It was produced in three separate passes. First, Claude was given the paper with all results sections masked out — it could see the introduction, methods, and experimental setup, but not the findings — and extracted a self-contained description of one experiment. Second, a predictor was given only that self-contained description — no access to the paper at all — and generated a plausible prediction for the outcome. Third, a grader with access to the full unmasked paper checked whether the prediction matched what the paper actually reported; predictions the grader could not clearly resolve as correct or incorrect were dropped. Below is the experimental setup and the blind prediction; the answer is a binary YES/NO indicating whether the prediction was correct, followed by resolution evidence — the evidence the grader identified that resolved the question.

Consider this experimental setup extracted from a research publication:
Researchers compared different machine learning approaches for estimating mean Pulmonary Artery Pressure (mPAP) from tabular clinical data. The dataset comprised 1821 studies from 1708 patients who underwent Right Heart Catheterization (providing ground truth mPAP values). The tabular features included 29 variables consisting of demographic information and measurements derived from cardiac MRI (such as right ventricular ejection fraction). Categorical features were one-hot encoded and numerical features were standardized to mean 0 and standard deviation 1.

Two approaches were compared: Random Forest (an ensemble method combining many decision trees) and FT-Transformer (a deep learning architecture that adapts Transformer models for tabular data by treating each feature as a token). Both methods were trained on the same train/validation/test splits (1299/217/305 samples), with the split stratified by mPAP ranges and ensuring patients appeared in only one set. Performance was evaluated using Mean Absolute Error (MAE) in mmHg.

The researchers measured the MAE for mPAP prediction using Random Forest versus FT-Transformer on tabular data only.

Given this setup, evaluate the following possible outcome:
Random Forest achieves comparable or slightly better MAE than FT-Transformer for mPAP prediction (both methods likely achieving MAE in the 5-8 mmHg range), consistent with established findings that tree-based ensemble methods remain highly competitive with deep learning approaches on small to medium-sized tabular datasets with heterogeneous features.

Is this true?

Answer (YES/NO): YES